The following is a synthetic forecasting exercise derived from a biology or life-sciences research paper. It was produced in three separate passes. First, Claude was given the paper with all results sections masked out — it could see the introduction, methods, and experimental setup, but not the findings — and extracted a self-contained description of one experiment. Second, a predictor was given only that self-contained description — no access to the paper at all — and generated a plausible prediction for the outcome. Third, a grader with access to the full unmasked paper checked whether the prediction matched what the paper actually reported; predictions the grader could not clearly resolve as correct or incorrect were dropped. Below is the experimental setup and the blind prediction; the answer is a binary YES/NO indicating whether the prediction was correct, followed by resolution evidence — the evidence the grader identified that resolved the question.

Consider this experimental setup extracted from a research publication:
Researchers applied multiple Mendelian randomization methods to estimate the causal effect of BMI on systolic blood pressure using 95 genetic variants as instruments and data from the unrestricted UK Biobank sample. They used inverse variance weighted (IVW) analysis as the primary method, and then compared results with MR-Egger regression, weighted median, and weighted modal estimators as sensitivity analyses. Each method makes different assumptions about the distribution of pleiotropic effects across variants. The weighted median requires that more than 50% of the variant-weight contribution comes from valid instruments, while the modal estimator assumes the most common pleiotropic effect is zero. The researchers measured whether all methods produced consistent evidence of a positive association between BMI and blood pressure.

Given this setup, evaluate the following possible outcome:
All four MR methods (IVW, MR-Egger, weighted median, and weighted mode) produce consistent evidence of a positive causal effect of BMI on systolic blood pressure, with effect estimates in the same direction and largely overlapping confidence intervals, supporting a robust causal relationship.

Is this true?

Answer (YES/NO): NO